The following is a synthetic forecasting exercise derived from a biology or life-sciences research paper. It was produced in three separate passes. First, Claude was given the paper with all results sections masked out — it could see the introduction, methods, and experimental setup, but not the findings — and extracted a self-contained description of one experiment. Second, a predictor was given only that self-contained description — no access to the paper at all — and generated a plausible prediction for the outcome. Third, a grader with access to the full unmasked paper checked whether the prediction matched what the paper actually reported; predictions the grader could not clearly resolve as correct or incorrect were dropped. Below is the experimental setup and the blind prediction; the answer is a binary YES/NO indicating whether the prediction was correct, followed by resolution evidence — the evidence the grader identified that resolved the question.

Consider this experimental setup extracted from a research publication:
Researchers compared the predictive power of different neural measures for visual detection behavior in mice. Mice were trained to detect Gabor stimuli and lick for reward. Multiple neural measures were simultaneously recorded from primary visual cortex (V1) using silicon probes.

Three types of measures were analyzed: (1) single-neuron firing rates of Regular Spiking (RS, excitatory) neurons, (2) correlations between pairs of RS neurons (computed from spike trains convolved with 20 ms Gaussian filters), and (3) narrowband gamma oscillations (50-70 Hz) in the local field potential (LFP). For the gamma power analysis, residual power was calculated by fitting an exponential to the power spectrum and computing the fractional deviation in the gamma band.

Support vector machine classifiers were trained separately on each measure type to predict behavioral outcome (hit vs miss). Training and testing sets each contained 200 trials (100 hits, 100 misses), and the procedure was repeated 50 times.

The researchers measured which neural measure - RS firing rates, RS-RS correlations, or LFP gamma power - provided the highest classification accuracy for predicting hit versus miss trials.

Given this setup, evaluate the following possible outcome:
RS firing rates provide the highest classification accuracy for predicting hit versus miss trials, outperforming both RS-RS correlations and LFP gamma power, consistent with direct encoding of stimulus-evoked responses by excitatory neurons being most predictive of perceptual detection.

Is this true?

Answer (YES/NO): YES